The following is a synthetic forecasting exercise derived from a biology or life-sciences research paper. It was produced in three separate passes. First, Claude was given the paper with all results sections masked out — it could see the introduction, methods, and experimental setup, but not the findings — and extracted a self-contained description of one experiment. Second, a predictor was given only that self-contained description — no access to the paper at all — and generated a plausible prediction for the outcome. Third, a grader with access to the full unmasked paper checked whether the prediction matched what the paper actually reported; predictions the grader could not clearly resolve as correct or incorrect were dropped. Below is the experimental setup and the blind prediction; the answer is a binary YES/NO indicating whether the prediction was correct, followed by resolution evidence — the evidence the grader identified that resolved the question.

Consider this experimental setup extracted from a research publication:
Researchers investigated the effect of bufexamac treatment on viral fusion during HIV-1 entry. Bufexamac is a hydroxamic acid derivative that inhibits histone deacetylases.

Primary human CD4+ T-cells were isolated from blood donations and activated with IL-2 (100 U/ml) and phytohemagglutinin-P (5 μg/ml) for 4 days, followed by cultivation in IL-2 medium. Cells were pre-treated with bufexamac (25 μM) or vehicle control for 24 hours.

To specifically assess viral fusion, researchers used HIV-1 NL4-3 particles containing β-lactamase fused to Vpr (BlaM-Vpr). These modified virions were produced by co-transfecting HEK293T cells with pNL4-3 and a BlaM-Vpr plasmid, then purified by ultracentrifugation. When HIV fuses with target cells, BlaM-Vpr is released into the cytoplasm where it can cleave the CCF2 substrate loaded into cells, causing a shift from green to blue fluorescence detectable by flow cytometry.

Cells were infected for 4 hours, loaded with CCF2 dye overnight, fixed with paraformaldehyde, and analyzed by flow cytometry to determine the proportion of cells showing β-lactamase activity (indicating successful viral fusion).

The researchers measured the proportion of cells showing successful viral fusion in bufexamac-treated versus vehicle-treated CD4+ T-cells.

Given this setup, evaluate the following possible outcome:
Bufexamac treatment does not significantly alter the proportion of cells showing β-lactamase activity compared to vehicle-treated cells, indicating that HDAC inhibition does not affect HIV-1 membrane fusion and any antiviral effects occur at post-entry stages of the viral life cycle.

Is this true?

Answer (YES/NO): YES